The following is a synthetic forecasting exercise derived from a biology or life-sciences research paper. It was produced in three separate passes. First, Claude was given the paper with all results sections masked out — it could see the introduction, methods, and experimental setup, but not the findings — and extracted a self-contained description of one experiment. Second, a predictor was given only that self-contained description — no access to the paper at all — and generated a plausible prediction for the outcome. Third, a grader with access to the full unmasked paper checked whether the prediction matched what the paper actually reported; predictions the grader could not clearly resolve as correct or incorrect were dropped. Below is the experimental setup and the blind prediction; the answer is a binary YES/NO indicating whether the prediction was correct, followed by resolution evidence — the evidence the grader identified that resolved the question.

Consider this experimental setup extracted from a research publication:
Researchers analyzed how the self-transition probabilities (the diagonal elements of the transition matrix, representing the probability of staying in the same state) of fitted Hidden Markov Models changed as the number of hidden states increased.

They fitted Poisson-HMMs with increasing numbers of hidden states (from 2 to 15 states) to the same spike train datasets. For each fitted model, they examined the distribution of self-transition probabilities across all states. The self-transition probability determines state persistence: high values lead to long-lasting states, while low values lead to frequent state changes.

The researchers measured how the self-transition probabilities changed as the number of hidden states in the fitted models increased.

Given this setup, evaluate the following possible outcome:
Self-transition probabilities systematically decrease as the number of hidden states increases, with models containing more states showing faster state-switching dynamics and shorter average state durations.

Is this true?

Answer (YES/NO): YES